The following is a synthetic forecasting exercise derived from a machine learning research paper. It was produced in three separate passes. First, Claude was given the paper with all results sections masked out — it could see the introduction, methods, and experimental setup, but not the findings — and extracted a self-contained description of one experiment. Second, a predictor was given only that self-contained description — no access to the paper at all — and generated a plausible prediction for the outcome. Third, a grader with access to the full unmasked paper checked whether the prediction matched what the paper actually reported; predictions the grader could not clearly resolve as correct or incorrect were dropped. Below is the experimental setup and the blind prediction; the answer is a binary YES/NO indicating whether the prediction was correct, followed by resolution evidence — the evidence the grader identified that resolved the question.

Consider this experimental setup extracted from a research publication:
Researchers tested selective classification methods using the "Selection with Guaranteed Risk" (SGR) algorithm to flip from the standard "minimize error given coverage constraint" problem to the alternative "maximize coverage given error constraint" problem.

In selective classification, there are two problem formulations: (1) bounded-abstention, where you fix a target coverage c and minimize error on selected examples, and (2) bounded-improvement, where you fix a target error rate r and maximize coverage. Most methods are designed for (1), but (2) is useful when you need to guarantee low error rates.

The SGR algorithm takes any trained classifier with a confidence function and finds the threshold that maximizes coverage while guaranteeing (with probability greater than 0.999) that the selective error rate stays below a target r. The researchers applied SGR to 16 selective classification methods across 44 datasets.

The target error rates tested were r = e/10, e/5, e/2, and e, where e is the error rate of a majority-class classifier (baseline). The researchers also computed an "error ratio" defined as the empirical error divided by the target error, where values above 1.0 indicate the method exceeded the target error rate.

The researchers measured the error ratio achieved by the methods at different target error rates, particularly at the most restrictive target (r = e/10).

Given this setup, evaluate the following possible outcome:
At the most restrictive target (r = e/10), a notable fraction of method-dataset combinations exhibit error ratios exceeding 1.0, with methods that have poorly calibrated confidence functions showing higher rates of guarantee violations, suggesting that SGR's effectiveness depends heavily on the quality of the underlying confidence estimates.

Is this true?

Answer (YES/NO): NO